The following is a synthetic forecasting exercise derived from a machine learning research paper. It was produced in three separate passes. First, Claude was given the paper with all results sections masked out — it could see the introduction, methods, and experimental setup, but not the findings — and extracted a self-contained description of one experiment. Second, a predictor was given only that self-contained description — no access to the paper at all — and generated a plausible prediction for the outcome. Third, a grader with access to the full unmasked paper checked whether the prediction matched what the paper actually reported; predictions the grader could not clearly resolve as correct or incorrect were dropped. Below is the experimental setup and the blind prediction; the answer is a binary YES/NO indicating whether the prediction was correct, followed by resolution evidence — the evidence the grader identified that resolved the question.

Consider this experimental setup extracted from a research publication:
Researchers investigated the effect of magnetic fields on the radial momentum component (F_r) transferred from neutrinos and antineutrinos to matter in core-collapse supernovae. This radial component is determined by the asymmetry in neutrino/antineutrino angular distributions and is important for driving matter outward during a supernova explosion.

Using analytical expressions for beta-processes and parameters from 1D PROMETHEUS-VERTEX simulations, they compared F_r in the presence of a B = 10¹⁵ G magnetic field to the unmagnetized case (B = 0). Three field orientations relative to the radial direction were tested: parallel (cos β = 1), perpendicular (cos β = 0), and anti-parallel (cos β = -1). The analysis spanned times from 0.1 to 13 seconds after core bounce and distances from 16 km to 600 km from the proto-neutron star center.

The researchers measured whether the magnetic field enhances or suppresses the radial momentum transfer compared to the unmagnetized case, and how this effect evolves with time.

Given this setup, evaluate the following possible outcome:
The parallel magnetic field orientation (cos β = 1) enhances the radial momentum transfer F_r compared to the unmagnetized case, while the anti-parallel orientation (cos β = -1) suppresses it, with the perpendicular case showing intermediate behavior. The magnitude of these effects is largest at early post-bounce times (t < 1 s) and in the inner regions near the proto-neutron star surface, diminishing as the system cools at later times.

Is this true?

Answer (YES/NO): NO